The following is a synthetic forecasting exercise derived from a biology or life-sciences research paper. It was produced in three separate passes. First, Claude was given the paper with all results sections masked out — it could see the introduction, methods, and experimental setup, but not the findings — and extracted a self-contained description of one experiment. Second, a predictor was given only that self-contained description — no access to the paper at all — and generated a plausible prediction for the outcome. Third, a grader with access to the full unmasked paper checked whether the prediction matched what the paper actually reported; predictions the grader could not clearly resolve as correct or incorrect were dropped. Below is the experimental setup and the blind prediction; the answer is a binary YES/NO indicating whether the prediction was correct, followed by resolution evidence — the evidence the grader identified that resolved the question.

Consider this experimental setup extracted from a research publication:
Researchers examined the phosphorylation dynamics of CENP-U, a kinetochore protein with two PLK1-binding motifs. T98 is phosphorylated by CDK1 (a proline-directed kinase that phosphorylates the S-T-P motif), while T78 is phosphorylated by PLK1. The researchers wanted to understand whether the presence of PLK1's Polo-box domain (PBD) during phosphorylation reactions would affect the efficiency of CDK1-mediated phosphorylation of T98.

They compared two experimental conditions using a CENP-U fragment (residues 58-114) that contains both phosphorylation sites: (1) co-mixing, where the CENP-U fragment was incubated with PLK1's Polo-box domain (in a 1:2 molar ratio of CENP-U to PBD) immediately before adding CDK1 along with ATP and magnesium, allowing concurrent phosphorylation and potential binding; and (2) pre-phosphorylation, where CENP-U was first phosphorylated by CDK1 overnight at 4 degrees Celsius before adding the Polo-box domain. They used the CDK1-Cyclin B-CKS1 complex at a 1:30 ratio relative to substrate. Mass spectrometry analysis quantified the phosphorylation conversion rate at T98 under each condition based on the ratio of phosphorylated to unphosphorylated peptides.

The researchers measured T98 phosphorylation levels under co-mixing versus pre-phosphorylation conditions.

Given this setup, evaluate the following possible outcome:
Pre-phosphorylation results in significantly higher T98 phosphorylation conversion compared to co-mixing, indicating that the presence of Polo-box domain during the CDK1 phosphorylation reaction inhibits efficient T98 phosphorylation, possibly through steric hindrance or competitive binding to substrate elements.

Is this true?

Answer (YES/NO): NO